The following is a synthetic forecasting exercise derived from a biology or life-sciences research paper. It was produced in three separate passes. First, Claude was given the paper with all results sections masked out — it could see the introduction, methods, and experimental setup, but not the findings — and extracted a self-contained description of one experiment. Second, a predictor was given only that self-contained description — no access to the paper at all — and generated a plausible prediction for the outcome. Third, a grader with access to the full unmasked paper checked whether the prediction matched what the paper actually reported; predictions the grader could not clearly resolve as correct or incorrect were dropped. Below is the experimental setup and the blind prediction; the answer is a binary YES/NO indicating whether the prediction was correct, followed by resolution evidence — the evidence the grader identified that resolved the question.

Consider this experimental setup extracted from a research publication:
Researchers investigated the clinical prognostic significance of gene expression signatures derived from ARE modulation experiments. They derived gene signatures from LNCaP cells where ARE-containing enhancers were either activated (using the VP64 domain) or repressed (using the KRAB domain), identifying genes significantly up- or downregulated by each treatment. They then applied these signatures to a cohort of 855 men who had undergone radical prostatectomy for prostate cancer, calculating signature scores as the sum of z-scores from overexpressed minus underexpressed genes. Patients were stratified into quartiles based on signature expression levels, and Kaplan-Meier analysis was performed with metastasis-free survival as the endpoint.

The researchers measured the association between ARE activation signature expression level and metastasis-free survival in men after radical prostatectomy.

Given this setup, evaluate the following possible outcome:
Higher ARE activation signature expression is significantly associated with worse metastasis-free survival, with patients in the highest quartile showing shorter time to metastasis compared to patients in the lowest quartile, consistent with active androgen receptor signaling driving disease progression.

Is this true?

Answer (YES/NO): NO